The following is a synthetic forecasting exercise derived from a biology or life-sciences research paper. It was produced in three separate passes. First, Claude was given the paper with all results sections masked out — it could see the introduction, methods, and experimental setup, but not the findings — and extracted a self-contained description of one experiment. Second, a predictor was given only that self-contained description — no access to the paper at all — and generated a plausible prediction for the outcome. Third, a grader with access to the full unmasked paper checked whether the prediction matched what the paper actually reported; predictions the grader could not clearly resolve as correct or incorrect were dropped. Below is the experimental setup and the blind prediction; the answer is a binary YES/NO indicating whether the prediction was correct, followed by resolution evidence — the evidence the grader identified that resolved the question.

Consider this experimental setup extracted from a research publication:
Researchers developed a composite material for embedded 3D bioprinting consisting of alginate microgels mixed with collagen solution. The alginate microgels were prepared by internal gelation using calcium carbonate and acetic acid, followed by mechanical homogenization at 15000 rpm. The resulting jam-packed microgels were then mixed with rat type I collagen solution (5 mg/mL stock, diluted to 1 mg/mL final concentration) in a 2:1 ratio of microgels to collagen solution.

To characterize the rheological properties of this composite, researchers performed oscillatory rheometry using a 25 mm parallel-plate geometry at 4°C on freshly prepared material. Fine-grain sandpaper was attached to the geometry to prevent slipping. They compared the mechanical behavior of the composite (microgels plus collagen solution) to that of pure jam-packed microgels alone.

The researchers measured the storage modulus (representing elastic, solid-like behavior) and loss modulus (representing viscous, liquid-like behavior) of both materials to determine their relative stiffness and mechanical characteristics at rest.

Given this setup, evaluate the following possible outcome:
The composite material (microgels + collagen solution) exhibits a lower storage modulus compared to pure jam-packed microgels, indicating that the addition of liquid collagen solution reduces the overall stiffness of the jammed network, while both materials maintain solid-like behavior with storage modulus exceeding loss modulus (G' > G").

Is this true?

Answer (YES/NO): NO